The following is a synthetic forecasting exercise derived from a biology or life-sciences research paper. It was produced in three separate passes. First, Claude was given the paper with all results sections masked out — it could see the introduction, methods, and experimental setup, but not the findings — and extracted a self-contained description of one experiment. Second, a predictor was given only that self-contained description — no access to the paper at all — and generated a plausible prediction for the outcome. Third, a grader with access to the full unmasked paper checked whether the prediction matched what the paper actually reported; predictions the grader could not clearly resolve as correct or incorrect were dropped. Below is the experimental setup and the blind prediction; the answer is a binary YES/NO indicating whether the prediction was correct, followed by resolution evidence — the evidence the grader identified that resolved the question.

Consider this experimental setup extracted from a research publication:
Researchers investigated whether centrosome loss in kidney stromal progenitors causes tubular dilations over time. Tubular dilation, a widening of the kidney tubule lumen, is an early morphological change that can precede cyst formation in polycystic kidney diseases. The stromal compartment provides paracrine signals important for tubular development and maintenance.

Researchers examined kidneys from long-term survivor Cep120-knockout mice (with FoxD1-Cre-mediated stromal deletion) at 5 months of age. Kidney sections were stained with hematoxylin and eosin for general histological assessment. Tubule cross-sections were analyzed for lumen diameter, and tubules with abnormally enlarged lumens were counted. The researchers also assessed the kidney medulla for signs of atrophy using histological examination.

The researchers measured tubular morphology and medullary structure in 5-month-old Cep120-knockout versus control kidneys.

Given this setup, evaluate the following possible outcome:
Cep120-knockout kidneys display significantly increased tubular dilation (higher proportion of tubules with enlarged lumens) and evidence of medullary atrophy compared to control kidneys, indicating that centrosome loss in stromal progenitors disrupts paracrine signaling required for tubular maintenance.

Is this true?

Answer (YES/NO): YES